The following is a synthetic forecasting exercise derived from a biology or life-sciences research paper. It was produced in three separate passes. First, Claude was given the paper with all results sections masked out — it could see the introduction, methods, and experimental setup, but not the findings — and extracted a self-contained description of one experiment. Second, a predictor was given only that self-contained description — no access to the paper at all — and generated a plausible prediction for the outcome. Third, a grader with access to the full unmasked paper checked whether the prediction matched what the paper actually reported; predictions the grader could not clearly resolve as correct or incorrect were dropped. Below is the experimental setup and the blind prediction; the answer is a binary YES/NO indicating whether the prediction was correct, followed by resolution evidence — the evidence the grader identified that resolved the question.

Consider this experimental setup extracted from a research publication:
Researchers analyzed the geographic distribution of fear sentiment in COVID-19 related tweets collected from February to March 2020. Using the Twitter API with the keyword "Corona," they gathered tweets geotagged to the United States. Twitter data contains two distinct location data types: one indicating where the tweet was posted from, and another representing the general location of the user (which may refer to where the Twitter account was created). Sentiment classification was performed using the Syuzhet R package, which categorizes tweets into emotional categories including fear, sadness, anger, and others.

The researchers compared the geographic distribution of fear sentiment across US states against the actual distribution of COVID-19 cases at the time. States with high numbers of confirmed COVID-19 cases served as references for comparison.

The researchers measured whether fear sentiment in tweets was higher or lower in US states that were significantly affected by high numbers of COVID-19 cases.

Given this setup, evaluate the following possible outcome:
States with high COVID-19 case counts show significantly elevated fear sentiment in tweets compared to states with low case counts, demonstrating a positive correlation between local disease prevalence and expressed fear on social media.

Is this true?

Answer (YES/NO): NO